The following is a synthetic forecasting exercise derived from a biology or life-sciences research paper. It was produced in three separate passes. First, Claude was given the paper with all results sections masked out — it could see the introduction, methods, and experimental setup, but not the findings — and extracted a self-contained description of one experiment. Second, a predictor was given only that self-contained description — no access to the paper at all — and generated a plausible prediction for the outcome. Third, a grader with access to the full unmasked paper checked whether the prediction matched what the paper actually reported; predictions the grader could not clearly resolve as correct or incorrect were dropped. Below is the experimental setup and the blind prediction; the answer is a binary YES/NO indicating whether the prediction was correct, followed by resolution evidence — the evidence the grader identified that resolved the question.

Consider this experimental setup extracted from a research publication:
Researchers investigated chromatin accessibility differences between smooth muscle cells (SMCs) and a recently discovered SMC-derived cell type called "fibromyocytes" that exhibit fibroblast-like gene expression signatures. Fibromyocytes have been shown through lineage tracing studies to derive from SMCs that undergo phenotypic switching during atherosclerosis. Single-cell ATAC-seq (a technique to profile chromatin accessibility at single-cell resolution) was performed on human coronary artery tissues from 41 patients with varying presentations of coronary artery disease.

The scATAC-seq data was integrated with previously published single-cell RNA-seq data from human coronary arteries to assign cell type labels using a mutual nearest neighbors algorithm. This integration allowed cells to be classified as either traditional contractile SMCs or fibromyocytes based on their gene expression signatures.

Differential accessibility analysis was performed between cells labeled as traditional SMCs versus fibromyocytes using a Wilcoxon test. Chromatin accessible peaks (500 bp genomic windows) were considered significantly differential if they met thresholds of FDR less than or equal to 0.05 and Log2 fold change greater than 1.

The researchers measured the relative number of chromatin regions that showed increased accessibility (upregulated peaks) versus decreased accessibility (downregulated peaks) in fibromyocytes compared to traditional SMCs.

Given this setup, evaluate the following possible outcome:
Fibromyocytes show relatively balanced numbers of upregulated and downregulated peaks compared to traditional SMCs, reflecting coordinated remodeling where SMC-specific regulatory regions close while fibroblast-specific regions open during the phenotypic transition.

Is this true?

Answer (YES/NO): NO